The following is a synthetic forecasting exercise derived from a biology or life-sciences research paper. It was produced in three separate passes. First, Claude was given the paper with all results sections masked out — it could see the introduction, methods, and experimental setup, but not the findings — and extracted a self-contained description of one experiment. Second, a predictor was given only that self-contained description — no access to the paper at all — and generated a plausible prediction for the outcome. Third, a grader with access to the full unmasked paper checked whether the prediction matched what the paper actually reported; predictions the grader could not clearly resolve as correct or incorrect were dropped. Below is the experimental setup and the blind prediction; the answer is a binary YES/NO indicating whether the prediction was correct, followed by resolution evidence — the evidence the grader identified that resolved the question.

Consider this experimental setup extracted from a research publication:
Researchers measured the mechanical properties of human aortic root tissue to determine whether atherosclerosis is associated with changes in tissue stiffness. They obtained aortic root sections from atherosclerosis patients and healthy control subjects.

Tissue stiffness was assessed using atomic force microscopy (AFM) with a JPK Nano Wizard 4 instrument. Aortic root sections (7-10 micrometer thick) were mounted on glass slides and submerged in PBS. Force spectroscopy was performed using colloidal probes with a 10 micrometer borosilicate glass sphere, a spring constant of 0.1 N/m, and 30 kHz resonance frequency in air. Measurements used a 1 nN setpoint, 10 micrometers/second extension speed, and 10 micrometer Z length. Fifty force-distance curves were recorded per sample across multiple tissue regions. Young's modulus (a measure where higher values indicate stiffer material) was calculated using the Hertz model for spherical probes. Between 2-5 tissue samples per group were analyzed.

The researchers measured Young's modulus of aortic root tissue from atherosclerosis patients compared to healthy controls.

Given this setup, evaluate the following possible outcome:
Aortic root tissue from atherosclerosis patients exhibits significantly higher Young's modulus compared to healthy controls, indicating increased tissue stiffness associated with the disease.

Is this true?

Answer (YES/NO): YES